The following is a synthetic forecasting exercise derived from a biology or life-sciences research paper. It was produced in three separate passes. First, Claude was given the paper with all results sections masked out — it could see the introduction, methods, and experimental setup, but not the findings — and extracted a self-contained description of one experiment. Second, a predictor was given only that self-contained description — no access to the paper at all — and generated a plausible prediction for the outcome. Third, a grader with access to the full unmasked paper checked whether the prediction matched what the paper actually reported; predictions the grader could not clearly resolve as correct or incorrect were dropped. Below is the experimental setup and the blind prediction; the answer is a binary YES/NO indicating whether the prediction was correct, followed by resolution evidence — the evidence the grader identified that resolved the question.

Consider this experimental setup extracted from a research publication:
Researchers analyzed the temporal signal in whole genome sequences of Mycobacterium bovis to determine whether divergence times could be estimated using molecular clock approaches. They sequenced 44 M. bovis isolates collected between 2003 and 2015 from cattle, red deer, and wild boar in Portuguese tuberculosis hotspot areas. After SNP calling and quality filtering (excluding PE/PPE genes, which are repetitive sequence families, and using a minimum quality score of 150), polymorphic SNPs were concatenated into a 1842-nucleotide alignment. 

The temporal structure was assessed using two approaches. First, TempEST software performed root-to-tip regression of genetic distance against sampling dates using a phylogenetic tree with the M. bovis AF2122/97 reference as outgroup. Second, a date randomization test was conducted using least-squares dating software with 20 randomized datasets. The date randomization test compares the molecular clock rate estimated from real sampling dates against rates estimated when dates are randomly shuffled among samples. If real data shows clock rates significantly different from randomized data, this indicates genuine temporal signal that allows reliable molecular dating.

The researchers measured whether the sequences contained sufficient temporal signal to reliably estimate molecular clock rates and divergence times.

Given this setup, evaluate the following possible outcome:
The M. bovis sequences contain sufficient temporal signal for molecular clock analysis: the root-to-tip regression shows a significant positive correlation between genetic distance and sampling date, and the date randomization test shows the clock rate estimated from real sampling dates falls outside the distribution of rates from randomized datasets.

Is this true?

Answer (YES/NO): NO